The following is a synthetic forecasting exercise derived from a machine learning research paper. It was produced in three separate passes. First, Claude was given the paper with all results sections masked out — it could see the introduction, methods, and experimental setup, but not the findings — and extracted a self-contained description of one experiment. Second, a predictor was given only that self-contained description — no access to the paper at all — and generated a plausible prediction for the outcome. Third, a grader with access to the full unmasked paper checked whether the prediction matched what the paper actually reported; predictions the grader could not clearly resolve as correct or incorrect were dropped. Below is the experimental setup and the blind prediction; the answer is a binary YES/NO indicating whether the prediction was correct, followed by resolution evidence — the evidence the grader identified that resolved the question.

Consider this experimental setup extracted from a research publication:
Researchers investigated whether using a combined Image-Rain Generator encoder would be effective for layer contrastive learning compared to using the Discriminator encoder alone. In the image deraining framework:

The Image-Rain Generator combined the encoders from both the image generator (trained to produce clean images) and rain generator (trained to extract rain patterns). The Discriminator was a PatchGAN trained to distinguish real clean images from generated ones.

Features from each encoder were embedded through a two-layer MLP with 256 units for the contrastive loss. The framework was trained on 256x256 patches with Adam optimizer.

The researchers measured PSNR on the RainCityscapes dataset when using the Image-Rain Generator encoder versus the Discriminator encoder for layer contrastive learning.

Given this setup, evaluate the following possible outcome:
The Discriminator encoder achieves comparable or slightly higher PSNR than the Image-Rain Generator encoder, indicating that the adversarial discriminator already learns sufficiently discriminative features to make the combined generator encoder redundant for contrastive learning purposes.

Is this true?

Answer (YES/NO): NO